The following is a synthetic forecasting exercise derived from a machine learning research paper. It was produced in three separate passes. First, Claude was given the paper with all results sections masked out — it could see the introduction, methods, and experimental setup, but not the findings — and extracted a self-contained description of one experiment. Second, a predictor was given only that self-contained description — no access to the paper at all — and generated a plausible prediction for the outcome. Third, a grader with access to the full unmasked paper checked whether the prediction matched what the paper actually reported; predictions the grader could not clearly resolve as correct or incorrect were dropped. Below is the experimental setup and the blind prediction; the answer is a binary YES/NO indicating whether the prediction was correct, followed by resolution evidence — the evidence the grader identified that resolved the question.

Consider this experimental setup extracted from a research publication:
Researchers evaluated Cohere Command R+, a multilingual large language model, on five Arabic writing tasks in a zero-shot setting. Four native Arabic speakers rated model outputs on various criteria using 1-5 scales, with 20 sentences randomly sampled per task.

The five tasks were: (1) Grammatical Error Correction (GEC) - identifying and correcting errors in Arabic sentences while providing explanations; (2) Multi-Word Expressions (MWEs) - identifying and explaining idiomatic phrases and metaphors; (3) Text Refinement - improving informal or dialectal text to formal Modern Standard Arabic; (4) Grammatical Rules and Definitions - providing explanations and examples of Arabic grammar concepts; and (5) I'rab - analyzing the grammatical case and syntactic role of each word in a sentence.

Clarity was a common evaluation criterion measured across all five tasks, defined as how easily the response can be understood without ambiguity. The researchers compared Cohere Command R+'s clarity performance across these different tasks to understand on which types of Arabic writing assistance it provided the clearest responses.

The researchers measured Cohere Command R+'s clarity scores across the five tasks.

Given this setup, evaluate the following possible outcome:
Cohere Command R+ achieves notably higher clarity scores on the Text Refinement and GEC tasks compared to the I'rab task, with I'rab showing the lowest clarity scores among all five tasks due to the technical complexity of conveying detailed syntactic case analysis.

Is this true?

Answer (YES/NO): NO